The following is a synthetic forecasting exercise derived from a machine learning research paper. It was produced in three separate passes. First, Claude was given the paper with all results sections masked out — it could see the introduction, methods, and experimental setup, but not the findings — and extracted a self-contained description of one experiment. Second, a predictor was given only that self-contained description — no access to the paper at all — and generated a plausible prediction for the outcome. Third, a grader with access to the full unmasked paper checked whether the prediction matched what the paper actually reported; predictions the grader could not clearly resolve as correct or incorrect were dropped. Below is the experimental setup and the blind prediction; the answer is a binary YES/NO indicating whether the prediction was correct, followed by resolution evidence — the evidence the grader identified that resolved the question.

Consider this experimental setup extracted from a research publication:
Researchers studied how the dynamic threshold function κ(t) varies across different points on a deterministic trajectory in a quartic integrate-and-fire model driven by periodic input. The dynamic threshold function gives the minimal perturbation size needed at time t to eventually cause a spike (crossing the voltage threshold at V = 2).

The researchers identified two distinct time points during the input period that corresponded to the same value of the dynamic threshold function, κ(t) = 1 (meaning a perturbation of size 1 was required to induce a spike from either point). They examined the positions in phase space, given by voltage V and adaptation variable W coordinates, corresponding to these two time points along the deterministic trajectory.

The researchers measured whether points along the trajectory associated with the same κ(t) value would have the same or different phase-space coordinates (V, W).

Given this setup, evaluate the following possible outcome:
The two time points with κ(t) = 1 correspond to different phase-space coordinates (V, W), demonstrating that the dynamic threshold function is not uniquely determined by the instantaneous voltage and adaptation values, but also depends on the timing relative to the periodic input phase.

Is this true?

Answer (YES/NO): YES